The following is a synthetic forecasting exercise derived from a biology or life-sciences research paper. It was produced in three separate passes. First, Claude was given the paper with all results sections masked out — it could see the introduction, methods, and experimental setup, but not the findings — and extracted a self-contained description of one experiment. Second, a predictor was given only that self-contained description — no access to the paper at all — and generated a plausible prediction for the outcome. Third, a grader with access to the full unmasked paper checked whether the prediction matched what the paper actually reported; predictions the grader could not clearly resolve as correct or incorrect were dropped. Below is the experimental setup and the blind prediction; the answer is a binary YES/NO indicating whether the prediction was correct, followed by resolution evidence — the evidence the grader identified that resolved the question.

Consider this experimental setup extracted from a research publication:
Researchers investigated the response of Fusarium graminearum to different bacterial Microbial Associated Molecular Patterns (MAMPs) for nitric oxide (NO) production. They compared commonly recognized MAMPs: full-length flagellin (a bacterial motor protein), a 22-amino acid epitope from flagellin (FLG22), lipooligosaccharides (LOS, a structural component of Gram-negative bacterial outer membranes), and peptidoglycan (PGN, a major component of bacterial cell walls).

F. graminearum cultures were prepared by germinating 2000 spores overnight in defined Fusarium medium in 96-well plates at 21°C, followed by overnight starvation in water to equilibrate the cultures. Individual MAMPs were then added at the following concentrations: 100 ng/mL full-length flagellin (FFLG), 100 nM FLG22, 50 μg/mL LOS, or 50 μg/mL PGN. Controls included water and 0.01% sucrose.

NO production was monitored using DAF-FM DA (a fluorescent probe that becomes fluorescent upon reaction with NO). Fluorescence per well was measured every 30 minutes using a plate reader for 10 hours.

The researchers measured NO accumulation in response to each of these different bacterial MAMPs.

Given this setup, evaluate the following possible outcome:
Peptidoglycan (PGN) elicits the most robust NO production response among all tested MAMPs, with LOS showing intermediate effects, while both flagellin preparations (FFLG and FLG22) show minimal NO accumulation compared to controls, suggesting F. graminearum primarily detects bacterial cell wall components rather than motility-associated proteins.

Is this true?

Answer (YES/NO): NO